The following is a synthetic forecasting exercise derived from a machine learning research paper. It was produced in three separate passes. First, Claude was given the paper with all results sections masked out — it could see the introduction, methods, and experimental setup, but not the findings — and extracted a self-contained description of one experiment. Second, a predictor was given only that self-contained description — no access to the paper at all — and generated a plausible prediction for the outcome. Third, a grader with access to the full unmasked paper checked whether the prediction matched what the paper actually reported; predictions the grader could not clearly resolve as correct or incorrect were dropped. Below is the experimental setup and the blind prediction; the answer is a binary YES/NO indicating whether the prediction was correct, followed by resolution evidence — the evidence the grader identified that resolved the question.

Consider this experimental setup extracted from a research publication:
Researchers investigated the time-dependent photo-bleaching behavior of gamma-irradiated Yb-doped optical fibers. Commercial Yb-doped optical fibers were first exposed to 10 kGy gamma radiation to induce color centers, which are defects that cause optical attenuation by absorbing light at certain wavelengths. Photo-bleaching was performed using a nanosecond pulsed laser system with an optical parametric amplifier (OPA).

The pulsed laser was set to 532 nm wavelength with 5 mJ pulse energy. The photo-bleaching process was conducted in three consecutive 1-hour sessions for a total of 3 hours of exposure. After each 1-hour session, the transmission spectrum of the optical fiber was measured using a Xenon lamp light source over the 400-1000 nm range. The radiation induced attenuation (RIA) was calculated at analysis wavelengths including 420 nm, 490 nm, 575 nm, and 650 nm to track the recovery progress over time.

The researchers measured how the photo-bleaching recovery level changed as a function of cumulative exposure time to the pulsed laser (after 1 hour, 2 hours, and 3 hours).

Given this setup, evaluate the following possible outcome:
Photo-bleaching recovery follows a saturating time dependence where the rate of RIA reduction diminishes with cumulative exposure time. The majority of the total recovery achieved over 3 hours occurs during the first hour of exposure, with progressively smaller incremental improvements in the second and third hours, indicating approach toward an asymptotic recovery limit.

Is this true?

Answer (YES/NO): YES